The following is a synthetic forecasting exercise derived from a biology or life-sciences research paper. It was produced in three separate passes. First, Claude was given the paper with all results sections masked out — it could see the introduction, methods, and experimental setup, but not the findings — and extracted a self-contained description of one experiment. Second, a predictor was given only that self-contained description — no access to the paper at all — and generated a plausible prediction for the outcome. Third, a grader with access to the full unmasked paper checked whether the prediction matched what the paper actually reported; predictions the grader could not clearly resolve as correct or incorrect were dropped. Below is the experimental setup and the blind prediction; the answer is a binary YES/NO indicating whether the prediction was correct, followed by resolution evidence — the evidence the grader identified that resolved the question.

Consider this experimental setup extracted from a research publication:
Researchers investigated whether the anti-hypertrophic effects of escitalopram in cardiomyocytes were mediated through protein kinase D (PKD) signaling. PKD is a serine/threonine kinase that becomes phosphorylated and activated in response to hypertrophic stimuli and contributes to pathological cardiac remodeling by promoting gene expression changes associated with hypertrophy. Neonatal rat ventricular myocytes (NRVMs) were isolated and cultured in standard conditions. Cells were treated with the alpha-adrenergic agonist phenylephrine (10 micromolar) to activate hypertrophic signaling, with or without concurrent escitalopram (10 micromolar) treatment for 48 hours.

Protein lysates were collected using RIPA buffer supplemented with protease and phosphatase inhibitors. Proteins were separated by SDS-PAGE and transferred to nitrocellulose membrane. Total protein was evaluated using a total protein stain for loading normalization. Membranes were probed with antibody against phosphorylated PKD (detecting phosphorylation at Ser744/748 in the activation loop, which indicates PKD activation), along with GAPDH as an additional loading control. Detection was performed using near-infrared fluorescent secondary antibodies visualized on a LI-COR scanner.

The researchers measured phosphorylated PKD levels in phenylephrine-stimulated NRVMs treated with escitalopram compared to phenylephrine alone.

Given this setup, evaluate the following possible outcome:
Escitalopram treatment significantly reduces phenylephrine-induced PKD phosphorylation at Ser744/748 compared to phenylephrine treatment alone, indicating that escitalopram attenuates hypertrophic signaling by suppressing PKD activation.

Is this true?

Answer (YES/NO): NO